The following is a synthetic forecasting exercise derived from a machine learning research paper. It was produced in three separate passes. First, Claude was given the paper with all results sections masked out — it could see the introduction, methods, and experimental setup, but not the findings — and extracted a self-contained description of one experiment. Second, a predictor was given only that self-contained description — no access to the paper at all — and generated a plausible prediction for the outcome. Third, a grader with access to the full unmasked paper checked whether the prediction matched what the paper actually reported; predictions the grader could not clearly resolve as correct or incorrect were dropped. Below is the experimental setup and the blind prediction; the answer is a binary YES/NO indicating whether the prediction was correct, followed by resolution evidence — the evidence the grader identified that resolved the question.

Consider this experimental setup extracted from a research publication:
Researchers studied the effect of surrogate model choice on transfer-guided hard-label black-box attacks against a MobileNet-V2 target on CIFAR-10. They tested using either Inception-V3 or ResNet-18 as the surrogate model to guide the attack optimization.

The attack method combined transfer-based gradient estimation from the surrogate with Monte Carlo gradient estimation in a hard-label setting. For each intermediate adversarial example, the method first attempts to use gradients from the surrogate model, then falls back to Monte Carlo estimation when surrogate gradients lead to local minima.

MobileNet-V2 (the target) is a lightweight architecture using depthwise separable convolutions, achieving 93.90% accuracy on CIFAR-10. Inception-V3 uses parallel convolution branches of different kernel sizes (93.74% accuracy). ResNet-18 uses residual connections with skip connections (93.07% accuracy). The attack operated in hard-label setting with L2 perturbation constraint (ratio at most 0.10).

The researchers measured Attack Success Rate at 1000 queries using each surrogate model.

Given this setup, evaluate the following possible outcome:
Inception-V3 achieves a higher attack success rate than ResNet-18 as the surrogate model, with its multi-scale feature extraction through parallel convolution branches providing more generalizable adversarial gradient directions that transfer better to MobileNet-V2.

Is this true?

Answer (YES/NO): NO